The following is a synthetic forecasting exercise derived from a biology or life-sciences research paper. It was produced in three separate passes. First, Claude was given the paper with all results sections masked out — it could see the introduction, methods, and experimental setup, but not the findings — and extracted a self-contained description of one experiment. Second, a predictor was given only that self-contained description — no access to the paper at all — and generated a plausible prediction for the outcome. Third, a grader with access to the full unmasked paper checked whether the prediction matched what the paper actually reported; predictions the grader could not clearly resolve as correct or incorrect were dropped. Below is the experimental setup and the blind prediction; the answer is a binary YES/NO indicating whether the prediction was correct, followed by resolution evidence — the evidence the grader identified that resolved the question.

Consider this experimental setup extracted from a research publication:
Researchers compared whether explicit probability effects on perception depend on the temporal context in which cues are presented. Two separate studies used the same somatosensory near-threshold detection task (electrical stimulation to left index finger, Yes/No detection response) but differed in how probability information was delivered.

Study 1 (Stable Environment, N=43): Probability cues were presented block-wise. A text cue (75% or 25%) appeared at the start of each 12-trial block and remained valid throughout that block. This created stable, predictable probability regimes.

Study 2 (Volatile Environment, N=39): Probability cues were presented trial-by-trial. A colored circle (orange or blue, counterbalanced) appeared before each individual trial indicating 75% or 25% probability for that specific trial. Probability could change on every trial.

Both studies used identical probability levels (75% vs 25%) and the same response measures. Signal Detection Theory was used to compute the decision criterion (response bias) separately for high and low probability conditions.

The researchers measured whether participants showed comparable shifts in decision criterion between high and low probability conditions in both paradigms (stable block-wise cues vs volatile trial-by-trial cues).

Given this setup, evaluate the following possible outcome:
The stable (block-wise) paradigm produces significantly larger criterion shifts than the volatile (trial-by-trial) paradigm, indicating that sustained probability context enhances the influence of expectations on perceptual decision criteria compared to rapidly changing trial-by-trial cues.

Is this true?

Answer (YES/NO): NO